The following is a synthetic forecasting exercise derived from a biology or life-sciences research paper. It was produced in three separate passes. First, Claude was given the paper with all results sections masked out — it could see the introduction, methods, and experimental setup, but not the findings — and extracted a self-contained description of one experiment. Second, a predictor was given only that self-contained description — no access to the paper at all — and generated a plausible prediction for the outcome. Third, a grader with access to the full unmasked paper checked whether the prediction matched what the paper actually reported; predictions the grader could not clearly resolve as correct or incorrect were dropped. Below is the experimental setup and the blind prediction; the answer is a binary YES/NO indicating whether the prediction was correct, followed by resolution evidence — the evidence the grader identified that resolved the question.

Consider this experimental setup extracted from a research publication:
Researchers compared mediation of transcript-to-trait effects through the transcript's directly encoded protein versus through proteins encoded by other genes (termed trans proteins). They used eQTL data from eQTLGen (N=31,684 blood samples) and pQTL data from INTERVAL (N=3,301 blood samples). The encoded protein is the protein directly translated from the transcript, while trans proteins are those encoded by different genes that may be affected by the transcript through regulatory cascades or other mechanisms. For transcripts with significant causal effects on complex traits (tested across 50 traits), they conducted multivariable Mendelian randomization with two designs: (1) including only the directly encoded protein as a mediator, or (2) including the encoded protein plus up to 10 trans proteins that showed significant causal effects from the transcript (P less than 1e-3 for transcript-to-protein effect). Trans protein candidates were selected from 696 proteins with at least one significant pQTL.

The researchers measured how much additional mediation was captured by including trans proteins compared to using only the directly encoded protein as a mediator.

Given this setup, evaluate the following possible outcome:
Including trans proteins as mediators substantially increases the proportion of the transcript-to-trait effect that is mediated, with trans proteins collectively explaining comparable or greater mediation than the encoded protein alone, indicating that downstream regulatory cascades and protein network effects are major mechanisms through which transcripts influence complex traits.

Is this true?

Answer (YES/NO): NO